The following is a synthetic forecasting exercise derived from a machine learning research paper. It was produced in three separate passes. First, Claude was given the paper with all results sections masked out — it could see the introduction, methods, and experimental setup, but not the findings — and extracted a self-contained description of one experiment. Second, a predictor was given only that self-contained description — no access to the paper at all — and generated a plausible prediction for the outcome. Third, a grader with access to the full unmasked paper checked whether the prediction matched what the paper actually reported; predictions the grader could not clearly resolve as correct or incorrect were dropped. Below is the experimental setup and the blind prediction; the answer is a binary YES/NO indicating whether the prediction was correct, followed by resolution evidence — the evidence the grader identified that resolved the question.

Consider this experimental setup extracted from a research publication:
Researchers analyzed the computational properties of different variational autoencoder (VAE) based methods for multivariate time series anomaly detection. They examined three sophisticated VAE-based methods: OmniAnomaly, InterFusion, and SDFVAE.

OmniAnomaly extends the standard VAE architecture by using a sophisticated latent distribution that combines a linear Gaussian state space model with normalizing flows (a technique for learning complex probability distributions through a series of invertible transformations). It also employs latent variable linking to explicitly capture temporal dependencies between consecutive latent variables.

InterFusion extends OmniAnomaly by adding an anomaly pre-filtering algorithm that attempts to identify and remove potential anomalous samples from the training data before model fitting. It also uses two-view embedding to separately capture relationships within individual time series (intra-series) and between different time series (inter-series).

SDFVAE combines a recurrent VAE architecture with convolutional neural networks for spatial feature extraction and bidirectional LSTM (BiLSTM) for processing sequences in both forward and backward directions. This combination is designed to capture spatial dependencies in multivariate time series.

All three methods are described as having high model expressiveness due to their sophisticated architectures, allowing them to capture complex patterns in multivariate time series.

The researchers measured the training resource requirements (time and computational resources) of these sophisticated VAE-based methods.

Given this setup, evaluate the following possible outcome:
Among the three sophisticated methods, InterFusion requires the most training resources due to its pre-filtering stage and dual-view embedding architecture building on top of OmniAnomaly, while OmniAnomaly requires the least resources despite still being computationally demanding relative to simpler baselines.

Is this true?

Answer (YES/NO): NO